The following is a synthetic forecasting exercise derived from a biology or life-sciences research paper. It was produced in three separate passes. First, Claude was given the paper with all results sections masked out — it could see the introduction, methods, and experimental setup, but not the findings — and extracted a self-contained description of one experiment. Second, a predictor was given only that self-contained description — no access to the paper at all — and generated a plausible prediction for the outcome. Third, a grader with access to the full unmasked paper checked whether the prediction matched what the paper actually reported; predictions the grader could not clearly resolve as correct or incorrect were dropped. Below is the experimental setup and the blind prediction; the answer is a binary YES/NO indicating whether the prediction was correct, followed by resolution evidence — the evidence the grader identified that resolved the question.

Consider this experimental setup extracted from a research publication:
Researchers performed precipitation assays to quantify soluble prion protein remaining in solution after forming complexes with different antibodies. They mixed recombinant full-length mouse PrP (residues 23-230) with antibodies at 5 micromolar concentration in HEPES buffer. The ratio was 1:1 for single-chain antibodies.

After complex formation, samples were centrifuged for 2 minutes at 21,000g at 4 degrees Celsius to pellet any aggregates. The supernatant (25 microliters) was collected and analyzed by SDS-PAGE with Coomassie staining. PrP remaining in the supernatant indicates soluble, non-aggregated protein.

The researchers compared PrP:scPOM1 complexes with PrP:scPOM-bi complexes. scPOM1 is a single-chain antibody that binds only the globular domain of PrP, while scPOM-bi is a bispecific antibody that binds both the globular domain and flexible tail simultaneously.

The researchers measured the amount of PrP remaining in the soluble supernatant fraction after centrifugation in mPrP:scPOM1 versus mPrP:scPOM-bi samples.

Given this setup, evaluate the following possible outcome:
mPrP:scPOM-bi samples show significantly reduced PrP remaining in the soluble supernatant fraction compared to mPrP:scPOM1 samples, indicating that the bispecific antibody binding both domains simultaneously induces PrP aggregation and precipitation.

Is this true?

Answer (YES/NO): YES